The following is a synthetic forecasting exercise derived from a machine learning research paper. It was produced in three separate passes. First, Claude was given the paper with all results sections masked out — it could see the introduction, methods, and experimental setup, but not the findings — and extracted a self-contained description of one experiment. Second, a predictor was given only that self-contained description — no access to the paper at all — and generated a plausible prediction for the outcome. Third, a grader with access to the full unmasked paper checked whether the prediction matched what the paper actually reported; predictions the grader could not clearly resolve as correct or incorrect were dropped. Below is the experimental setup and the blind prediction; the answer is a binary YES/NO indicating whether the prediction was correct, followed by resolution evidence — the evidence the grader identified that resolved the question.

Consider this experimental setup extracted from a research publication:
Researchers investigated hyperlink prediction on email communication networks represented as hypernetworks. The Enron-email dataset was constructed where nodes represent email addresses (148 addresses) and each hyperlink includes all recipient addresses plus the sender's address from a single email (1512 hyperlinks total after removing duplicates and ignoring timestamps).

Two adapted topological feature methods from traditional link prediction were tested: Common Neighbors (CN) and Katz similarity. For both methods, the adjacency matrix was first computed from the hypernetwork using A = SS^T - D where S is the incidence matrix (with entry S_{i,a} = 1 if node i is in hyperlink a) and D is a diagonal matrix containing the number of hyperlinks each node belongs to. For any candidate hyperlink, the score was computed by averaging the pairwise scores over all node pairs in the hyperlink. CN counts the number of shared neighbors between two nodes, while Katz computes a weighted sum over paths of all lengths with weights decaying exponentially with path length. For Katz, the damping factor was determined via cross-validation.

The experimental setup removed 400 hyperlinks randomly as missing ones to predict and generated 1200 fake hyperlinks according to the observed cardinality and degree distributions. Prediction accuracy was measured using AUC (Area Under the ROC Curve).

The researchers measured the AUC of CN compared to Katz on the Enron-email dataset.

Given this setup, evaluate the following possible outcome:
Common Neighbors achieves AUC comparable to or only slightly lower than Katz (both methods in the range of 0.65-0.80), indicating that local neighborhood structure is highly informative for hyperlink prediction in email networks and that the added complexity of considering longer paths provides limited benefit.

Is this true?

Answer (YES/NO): NO